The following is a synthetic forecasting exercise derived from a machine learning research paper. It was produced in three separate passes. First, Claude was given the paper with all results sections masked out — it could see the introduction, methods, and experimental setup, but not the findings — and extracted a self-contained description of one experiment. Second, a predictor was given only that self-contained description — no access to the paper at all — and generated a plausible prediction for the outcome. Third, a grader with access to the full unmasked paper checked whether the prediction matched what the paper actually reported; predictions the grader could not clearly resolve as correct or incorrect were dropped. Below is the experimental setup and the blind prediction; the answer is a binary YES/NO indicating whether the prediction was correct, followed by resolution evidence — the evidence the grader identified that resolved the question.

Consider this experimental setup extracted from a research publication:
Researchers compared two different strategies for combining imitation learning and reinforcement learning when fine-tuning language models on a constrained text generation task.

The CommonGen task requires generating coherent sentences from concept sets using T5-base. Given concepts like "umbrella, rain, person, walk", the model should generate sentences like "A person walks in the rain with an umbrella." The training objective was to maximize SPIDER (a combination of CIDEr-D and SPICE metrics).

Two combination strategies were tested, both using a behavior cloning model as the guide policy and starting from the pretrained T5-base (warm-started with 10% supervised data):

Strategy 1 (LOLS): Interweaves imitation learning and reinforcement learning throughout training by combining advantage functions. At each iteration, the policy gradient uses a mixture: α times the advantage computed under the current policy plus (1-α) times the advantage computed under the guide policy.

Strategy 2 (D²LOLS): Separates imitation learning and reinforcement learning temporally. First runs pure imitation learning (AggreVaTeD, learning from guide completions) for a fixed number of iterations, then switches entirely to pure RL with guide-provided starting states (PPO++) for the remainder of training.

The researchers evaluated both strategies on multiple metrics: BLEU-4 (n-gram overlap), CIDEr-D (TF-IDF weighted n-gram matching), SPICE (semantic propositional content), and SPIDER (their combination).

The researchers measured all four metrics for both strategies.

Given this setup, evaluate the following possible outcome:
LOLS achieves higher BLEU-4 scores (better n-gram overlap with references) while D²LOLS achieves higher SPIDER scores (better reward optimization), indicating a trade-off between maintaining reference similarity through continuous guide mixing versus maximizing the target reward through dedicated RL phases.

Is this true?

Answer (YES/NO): NO